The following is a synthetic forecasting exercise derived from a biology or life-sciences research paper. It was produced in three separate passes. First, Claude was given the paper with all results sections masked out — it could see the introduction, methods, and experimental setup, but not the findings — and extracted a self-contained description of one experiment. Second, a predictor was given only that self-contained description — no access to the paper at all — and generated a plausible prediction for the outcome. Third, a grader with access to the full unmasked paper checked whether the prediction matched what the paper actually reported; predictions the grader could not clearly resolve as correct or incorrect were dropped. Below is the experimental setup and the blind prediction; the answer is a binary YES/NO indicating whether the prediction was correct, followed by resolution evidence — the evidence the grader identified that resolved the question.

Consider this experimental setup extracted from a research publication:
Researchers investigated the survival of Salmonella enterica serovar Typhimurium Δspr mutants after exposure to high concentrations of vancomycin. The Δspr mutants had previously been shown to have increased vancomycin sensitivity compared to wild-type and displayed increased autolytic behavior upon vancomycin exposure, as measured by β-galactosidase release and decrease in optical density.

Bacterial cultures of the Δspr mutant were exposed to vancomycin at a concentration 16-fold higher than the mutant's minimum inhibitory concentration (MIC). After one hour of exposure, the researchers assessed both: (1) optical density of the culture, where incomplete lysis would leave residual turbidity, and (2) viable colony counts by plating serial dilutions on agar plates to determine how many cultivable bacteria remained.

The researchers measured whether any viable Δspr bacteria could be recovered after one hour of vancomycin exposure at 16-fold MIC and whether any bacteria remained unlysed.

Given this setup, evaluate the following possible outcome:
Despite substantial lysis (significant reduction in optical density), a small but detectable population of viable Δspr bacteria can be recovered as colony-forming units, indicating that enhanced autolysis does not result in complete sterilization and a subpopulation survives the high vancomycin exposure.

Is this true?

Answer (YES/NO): NO